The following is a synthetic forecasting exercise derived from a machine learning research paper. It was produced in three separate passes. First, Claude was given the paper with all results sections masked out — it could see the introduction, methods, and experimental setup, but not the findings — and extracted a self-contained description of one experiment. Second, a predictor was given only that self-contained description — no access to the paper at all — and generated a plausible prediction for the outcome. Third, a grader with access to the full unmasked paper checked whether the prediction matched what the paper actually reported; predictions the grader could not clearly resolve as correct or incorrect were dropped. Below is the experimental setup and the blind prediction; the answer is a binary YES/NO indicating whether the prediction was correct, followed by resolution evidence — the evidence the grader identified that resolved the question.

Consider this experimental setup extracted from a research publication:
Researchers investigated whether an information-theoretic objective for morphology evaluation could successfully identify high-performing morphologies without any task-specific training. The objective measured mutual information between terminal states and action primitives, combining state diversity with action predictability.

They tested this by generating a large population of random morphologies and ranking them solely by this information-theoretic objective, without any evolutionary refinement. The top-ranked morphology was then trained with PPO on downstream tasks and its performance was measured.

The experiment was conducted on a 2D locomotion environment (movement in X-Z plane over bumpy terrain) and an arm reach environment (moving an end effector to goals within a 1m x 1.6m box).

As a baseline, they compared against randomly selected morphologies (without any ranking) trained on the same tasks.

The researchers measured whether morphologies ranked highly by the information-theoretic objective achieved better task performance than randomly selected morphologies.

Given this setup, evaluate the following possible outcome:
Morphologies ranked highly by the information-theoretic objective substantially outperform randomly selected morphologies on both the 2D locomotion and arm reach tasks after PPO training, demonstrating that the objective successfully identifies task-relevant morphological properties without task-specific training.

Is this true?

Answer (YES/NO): YES